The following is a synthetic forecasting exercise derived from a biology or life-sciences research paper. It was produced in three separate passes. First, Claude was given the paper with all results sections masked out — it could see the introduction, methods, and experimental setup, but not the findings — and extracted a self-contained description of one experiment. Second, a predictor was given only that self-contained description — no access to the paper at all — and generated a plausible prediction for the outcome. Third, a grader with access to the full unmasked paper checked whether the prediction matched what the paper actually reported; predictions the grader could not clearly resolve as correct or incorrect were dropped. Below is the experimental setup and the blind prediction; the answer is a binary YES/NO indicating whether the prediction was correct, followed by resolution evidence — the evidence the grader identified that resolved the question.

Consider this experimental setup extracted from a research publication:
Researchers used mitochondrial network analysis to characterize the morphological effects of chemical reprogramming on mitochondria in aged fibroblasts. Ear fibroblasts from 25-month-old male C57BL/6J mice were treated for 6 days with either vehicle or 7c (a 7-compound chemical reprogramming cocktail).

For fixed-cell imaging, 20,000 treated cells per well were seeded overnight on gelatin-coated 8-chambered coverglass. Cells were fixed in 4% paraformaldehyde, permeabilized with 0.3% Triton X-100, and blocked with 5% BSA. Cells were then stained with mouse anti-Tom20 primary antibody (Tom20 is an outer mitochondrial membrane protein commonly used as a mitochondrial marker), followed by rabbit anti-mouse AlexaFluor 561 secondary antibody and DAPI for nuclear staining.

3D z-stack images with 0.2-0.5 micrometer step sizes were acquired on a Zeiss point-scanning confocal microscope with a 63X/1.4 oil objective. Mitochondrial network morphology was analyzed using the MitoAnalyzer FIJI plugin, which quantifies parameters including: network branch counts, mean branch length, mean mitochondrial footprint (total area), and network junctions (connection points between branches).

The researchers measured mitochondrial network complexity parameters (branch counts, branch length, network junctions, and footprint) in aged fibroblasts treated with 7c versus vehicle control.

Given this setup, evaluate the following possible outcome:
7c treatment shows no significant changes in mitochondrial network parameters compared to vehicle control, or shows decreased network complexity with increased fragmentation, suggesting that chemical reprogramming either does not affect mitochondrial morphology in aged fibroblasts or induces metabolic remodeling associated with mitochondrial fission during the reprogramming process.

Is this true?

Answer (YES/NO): NO